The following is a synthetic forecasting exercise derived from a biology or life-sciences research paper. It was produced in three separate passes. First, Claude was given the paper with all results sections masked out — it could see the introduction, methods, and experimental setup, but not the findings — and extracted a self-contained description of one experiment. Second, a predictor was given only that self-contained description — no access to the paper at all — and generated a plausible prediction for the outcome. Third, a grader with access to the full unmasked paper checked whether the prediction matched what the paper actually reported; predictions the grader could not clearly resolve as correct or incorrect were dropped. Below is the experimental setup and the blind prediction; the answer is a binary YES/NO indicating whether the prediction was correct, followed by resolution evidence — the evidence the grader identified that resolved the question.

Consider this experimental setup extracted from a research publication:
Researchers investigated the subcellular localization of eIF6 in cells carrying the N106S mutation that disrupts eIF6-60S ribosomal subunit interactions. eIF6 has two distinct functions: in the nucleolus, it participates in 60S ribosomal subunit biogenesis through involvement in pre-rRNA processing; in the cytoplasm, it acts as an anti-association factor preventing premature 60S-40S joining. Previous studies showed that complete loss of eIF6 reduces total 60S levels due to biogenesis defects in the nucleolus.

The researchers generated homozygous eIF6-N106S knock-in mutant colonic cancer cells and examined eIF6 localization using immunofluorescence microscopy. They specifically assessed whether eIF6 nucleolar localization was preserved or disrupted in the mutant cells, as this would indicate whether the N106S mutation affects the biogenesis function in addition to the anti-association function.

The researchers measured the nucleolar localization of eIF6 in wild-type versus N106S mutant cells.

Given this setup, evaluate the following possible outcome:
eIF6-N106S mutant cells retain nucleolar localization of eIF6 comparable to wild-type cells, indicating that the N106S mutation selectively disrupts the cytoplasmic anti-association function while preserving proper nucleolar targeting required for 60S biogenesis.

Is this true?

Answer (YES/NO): YES